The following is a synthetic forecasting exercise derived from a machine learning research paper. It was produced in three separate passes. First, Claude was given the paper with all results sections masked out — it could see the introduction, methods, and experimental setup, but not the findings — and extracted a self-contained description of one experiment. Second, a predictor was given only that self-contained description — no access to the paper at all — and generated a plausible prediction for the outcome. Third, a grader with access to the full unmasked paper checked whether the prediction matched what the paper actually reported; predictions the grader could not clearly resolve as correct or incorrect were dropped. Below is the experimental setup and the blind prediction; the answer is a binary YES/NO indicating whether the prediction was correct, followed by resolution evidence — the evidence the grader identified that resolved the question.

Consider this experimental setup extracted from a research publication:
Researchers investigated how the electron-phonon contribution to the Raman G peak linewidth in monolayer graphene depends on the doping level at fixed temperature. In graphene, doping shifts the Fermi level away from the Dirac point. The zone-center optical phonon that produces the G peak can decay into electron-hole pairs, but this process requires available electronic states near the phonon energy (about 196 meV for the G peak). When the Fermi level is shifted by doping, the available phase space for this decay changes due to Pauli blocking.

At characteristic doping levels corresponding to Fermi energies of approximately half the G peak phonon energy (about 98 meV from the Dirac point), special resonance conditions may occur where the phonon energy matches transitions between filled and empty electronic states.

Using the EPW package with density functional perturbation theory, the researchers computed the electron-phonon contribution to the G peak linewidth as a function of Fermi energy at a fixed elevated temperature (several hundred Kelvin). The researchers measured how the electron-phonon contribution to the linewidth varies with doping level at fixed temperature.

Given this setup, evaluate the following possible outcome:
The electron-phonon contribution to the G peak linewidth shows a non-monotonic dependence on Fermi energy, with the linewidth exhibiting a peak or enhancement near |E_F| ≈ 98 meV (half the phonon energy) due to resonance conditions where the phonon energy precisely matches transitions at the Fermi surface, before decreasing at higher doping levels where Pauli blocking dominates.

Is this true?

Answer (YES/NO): NO